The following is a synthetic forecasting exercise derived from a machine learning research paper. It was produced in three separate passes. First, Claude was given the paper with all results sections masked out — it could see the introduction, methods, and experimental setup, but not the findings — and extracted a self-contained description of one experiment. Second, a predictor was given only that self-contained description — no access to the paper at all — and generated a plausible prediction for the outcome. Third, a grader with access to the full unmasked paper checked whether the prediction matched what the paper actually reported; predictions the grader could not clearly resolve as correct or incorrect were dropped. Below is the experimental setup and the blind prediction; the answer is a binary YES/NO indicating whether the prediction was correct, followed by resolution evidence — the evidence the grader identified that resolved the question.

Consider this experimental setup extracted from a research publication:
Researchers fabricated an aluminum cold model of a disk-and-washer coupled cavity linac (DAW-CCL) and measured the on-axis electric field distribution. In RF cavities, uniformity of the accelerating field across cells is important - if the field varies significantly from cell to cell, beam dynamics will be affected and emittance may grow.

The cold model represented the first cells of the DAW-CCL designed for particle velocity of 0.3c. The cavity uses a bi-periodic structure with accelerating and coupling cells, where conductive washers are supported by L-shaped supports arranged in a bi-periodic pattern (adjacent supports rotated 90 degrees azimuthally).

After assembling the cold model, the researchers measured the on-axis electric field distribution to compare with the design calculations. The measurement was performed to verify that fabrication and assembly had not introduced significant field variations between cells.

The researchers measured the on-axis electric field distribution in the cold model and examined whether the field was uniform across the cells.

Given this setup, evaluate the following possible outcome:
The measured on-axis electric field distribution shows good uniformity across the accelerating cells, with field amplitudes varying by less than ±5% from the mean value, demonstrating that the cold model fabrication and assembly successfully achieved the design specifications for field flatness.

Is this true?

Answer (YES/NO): NO